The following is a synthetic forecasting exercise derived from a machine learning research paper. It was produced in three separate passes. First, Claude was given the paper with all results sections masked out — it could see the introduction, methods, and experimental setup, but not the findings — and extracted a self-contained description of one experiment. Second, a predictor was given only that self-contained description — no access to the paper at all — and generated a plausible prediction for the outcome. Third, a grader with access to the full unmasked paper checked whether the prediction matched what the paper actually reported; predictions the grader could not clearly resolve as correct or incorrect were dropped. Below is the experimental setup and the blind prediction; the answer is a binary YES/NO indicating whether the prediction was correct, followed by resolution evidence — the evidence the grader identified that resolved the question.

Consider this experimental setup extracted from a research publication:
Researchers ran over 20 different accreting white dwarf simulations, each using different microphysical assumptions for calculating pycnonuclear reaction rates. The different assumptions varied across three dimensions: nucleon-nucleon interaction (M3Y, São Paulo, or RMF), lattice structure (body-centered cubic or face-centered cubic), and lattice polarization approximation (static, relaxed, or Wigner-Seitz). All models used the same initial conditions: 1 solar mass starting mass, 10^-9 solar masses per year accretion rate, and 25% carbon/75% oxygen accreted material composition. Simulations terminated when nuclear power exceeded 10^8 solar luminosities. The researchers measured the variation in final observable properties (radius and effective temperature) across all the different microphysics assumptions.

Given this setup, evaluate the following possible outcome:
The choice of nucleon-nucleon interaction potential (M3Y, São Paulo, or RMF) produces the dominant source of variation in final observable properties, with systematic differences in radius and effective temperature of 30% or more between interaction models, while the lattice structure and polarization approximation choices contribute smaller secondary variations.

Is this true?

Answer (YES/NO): NO